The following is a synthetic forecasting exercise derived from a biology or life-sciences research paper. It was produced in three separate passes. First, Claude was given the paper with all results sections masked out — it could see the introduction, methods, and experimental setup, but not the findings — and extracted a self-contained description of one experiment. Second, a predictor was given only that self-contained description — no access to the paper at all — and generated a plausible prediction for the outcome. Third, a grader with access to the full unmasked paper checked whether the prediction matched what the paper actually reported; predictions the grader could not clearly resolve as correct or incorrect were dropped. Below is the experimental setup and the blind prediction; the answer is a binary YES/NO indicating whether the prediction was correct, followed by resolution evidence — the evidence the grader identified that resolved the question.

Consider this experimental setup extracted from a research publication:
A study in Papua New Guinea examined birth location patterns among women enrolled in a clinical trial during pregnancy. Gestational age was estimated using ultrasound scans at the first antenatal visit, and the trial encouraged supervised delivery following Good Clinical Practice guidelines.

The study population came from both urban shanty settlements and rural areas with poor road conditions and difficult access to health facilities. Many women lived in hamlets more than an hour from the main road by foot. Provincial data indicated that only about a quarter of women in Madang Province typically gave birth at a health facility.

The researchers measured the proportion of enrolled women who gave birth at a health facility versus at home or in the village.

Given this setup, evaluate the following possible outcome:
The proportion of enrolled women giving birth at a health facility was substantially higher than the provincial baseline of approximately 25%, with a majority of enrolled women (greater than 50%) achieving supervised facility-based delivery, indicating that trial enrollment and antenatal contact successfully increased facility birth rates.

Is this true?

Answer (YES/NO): YES